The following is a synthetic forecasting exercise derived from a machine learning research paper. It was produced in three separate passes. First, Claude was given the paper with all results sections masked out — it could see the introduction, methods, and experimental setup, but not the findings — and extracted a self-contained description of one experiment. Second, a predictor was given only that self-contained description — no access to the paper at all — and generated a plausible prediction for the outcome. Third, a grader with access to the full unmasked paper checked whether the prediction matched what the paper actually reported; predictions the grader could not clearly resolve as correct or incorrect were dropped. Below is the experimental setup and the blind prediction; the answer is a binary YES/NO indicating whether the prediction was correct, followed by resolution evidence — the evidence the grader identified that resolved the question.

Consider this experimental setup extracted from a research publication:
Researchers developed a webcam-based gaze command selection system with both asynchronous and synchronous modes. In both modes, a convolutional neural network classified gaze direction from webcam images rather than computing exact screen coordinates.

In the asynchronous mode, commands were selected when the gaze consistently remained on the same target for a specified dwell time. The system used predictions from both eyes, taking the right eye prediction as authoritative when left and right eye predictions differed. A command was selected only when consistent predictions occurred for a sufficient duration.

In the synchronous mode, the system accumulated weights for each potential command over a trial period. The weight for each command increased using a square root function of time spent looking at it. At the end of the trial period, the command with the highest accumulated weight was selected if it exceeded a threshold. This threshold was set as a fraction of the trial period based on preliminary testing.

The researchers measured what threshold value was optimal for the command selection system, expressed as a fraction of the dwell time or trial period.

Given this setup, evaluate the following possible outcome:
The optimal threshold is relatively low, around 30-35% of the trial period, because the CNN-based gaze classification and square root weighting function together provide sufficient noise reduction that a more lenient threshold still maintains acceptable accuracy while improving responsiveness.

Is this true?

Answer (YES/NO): NO